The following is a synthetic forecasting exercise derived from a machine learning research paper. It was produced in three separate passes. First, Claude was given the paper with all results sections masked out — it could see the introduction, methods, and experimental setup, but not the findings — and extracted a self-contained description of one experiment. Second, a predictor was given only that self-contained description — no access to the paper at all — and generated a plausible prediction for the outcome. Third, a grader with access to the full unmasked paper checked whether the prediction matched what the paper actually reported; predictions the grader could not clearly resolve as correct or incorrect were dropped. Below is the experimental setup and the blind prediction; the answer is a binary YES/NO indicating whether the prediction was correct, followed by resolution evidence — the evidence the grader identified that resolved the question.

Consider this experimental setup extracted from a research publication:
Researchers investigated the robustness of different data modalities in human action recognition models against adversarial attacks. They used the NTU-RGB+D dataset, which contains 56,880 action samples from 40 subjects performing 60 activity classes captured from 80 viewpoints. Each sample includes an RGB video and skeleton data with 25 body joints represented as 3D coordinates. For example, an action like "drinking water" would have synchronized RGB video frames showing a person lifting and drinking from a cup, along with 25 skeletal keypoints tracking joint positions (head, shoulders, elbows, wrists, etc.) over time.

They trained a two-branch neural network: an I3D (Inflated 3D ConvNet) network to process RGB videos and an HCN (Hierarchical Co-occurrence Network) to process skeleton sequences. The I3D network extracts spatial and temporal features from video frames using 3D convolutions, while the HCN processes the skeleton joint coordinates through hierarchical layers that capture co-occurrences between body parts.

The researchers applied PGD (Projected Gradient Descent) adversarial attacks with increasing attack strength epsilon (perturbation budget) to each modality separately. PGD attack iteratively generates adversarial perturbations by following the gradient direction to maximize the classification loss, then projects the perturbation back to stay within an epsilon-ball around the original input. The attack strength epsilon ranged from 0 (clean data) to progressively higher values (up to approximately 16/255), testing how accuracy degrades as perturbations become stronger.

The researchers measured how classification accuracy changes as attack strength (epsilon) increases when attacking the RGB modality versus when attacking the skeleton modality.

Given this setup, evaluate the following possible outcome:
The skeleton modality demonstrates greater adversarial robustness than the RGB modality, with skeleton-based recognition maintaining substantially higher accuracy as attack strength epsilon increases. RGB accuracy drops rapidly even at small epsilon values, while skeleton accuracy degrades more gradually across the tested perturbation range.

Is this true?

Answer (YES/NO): YES